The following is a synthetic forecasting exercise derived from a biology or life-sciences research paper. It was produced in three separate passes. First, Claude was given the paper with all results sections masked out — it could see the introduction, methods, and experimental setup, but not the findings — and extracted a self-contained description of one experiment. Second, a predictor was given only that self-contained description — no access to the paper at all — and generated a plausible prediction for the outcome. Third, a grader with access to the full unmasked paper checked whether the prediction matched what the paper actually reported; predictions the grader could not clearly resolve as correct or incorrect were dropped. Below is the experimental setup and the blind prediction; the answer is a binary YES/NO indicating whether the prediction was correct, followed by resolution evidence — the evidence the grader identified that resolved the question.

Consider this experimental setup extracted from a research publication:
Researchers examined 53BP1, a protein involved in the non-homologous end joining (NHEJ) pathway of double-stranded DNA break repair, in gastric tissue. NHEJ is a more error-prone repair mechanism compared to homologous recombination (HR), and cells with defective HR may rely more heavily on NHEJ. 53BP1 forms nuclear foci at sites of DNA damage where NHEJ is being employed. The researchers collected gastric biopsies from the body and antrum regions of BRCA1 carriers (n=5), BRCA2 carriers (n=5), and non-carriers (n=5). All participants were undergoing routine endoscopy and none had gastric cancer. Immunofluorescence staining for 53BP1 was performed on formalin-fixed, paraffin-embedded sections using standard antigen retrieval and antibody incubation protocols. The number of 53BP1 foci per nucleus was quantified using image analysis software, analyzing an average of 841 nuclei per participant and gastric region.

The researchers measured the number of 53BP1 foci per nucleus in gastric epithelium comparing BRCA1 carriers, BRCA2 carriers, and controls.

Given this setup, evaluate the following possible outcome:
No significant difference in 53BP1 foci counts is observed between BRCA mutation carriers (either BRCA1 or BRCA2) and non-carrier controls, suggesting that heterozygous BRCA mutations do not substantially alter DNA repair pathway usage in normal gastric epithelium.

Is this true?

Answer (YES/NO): NO